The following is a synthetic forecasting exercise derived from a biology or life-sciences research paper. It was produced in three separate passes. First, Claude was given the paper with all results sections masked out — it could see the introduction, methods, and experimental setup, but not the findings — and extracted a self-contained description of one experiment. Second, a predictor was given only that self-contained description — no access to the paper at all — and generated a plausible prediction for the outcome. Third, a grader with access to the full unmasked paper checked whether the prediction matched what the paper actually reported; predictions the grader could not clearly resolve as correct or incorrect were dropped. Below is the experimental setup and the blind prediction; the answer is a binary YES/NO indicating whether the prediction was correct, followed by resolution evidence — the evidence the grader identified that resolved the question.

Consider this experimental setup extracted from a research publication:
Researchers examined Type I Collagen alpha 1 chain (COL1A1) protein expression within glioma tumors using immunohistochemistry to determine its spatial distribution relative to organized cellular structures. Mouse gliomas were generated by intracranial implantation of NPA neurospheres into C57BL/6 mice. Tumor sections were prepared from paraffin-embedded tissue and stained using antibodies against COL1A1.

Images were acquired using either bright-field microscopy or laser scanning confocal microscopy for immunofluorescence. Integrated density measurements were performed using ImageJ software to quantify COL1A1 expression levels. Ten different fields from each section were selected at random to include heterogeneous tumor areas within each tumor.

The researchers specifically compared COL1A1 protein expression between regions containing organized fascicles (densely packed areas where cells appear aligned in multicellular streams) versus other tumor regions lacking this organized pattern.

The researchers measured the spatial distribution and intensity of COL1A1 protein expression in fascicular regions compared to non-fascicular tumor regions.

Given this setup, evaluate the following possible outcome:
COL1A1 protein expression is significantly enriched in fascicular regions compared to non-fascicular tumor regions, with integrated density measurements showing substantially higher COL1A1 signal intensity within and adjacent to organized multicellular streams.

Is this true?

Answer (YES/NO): NO